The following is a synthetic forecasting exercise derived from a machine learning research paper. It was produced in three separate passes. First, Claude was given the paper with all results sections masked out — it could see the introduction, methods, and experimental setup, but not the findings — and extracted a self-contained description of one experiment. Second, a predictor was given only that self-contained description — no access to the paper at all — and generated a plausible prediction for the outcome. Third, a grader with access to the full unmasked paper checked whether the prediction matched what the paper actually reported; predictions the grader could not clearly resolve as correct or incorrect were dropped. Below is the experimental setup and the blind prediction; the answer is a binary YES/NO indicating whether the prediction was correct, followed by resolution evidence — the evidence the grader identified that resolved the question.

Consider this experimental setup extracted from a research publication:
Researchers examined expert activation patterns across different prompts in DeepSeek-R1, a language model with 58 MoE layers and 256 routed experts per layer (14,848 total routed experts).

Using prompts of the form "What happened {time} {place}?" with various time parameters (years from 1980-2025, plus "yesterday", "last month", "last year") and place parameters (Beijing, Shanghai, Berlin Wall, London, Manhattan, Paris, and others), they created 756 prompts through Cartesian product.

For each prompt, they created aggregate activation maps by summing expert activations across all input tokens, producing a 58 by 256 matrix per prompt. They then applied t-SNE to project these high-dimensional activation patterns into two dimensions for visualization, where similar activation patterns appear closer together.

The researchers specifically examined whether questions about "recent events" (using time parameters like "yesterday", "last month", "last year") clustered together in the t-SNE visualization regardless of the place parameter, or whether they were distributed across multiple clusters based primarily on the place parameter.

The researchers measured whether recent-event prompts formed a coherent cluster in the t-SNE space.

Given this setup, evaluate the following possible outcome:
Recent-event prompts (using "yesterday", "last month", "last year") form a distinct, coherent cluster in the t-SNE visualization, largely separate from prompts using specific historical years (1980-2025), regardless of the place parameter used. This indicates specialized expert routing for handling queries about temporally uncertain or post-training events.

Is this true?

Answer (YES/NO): NO